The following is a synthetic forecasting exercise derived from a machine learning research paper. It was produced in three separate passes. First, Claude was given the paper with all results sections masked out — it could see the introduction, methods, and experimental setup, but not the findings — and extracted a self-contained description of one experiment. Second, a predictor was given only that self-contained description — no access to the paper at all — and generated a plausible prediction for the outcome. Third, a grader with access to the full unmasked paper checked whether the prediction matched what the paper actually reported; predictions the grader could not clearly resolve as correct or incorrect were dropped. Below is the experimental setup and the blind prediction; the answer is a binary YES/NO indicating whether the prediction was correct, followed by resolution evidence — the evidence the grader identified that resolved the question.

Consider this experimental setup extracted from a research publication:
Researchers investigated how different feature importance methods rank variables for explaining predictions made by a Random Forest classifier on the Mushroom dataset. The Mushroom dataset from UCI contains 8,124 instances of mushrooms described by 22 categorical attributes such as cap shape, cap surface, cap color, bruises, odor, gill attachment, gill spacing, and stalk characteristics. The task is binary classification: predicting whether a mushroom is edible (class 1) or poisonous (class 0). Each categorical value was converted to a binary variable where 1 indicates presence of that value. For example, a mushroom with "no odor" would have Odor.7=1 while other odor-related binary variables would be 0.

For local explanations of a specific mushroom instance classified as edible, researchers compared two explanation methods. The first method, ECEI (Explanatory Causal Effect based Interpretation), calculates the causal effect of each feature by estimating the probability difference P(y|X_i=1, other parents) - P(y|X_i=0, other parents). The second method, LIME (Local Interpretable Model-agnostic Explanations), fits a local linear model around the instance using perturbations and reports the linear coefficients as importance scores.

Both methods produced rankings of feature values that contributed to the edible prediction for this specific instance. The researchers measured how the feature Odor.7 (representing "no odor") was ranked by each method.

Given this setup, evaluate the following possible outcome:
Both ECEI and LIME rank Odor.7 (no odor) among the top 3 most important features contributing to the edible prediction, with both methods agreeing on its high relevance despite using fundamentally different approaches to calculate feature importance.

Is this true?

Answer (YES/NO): NO